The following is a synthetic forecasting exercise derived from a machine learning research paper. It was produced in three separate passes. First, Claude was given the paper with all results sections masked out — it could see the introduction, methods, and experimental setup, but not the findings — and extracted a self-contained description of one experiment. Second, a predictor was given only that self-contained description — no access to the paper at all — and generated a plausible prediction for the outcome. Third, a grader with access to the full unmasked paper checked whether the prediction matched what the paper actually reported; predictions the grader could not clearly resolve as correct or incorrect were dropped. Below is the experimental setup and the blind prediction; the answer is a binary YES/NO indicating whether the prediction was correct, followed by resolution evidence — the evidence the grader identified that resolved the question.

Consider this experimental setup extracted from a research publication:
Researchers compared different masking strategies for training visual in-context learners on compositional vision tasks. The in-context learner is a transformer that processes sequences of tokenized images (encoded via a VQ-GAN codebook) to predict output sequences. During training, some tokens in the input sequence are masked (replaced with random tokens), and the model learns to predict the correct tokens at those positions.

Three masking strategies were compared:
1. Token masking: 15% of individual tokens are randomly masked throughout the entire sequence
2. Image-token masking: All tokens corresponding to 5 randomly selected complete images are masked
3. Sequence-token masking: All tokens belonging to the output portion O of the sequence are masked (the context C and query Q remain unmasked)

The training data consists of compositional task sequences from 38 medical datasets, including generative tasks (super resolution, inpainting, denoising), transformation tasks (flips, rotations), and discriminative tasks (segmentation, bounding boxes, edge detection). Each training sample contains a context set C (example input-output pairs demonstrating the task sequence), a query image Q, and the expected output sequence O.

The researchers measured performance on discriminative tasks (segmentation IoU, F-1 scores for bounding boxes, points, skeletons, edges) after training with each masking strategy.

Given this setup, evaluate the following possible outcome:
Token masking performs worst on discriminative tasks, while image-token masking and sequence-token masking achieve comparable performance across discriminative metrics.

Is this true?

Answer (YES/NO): NO